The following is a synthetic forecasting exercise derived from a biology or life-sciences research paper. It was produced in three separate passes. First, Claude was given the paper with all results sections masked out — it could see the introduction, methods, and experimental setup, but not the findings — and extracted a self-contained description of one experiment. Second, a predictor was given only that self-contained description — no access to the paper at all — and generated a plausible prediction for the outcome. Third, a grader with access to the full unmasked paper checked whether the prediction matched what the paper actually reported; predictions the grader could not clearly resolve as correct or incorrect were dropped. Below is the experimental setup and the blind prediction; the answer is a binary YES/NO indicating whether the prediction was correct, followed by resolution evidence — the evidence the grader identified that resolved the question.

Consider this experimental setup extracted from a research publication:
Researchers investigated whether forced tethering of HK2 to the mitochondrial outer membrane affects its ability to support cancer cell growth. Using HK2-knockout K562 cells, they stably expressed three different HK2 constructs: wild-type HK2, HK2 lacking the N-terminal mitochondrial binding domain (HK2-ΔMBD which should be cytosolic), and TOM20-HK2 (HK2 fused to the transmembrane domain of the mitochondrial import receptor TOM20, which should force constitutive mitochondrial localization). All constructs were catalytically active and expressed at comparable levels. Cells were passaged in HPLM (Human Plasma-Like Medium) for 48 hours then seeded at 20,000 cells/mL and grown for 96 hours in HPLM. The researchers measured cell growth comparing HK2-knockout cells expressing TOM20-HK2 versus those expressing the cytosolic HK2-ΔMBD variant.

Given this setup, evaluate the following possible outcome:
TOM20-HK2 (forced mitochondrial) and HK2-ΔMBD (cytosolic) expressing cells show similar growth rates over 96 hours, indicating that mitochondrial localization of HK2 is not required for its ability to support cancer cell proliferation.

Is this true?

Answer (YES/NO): NO